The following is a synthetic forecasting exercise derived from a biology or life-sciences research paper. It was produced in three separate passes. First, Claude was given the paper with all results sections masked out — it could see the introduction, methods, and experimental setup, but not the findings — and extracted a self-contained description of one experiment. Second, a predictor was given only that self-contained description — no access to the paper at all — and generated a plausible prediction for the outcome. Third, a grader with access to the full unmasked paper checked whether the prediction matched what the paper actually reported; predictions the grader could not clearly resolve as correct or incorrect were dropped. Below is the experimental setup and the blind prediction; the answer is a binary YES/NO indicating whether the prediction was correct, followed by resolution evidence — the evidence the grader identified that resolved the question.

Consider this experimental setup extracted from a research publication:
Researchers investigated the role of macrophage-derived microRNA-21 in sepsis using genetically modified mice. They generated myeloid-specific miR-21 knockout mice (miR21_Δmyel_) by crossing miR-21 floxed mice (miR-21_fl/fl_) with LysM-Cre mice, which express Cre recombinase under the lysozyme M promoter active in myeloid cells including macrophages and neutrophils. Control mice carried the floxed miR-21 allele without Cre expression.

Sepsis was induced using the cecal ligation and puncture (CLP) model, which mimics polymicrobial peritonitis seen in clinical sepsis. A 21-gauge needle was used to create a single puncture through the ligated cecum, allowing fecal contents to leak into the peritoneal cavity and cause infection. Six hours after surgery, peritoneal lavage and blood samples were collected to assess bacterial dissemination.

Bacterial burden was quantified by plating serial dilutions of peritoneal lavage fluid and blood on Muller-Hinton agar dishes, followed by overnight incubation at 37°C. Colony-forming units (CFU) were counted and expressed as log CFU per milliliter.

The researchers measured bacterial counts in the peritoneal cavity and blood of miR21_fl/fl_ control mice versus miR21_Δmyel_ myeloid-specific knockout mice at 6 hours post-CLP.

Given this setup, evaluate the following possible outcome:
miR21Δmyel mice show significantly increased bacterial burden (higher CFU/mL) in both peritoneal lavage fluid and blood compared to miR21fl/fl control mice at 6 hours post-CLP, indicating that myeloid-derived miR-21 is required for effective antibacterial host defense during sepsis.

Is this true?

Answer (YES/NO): NO